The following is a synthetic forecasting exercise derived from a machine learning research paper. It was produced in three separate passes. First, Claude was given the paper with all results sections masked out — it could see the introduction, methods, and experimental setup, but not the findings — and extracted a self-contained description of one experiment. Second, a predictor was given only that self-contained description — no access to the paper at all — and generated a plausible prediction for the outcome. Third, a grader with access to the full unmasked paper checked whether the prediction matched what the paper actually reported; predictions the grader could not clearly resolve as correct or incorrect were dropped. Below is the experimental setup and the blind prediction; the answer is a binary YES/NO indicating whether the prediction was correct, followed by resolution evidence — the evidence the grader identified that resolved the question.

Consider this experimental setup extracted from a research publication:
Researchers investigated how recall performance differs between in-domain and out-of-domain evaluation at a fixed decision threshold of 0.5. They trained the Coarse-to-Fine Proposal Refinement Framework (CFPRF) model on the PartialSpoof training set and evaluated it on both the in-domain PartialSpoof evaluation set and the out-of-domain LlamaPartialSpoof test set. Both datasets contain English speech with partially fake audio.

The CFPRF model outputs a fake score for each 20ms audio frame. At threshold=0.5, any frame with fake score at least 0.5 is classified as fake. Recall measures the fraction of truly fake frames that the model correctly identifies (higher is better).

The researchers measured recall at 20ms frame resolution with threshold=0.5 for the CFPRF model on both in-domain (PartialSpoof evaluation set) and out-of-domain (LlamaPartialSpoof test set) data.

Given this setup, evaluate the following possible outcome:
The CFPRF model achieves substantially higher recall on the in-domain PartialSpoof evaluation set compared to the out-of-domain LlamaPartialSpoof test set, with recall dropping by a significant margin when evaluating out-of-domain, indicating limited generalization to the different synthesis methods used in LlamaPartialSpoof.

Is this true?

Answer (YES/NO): YES